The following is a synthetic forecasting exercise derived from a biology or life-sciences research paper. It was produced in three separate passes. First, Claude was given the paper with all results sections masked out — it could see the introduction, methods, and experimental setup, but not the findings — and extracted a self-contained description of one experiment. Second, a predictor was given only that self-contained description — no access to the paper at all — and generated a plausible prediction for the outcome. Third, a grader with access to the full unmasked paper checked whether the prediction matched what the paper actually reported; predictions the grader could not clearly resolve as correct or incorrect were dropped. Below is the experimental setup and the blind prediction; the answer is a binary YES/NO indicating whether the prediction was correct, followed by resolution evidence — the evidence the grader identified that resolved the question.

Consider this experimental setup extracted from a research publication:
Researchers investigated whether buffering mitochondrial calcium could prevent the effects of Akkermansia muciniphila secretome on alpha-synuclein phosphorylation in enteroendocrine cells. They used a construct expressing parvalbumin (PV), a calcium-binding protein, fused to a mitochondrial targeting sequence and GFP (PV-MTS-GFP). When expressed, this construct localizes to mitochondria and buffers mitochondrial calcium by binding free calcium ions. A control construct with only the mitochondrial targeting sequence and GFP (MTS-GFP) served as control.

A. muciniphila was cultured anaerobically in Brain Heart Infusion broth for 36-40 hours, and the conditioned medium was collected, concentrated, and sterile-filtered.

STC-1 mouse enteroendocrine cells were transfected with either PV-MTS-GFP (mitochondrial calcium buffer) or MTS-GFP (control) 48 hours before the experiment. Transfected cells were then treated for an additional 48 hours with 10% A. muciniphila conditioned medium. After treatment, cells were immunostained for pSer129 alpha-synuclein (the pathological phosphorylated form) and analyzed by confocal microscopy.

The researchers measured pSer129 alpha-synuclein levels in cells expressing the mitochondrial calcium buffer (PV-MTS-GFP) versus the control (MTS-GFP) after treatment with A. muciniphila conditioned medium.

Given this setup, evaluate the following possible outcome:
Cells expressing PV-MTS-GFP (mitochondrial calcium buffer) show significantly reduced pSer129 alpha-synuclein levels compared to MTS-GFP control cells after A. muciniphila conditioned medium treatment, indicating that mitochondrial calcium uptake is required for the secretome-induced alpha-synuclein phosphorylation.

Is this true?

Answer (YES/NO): YES